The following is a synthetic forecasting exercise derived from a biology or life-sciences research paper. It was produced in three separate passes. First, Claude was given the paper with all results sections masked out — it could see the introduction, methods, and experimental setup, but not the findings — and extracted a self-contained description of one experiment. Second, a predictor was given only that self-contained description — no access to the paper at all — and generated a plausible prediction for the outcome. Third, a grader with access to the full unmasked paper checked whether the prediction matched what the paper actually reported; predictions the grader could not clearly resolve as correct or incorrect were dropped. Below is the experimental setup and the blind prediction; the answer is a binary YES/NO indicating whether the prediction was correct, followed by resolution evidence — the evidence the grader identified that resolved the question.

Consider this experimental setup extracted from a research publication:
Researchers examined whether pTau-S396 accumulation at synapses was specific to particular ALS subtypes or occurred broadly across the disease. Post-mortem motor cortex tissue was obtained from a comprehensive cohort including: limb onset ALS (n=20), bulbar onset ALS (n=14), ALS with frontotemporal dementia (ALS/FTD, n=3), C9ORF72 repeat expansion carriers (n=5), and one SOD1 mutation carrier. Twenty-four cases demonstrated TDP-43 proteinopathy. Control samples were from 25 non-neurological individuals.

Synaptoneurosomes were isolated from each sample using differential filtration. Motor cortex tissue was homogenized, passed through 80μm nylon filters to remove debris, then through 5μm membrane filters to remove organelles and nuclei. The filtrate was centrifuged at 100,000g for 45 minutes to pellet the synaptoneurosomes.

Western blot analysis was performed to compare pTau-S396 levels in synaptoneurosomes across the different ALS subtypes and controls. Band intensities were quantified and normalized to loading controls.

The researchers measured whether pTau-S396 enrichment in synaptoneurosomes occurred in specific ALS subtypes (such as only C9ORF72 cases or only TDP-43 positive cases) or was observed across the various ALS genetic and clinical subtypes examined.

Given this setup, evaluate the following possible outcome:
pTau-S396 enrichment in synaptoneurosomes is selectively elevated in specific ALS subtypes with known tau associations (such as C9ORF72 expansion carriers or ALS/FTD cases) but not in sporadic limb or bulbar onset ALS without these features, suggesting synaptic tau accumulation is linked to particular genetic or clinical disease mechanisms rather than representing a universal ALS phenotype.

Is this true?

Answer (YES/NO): NO